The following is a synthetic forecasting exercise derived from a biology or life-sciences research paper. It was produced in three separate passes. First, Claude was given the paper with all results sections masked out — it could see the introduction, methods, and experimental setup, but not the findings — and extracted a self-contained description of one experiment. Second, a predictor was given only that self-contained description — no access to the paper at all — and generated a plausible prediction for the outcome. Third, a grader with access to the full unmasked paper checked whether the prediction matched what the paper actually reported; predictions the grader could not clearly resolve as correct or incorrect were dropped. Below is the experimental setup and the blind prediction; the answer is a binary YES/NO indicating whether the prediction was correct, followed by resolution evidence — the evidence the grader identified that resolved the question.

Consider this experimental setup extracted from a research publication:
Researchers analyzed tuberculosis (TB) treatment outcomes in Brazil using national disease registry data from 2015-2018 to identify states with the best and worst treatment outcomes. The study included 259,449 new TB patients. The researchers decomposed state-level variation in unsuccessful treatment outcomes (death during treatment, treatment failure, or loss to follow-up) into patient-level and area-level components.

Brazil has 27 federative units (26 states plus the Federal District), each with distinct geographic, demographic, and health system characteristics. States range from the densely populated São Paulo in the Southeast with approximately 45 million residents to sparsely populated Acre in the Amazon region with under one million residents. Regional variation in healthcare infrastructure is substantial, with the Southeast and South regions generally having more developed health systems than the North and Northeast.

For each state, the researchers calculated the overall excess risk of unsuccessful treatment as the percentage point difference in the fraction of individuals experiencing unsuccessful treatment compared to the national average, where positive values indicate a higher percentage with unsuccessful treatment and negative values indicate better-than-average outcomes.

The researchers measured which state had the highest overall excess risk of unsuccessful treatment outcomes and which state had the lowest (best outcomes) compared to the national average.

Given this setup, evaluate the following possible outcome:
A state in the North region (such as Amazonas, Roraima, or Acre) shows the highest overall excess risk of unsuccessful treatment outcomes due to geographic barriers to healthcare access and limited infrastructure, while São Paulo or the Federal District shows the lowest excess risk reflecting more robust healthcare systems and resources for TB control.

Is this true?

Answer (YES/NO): NO